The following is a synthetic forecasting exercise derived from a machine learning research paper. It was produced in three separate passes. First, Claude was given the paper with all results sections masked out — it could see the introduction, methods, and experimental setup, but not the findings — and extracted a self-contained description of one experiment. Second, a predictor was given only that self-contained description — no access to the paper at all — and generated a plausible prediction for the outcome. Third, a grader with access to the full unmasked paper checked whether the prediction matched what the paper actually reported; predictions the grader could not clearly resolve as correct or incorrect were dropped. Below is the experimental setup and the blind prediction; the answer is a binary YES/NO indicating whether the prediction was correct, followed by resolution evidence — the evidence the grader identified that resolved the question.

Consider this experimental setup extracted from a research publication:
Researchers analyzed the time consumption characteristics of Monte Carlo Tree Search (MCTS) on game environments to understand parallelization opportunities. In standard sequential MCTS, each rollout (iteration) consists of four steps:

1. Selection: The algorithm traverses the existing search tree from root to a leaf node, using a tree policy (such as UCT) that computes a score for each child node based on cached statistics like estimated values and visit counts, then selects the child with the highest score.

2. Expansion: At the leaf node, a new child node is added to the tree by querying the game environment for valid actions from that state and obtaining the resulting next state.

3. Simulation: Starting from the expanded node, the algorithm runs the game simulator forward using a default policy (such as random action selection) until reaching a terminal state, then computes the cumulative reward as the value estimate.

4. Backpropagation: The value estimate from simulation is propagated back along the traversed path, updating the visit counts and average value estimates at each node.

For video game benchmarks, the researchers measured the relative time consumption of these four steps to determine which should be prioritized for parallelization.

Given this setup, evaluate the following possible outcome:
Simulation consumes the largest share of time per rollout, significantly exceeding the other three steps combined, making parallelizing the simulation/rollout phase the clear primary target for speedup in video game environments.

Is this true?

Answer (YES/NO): NO